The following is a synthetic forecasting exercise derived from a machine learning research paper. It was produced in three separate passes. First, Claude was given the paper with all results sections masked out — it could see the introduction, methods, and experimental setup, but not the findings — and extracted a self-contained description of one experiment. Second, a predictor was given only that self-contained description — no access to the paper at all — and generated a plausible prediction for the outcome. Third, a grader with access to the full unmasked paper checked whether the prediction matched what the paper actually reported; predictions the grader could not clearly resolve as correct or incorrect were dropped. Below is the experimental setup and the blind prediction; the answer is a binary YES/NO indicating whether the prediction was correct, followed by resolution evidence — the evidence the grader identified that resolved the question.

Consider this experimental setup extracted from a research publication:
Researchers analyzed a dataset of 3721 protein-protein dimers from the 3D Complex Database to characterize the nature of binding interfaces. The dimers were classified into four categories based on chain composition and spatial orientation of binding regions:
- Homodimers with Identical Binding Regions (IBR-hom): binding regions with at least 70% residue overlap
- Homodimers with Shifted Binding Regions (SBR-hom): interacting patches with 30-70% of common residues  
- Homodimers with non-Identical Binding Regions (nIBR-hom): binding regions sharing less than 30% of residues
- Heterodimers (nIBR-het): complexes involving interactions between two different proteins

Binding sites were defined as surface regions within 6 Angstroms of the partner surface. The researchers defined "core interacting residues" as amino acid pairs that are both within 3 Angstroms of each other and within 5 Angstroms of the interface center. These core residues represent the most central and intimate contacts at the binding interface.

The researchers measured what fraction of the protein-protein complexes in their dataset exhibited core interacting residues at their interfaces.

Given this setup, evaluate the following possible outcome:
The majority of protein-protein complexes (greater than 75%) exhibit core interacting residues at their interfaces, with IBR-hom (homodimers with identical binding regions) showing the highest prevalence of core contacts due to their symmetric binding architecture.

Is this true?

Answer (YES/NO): NO